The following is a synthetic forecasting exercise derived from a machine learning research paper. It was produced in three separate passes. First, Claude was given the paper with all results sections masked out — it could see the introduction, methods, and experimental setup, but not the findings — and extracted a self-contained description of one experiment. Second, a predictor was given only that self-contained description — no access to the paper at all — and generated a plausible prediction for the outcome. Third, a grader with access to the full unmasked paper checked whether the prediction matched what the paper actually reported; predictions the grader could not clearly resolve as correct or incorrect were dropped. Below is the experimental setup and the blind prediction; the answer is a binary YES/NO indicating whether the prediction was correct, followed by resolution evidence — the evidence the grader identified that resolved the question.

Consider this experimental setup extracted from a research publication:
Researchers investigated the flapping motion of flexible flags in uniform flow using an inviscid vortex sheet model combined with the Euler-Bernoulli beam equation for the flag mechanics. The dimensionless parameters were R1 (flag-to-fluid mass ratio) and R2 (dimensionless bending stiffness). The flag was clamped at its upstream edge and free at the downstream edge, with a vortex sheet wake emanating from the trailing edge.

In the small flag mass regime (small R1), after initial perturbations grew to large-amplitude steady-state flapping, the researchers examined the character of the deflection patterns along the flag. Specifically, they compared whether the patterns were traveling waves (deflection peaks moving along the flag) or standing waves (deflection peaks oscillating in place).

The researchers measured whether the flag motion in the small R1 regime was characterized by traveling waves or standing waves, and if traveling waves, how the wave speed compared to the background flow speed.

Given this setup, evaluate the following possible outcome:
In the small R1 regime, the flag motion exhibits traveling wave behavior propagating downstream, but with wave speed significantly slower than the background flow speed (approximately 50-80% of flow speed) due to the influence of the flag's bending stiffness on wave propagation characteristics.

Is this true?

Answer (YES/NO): NO